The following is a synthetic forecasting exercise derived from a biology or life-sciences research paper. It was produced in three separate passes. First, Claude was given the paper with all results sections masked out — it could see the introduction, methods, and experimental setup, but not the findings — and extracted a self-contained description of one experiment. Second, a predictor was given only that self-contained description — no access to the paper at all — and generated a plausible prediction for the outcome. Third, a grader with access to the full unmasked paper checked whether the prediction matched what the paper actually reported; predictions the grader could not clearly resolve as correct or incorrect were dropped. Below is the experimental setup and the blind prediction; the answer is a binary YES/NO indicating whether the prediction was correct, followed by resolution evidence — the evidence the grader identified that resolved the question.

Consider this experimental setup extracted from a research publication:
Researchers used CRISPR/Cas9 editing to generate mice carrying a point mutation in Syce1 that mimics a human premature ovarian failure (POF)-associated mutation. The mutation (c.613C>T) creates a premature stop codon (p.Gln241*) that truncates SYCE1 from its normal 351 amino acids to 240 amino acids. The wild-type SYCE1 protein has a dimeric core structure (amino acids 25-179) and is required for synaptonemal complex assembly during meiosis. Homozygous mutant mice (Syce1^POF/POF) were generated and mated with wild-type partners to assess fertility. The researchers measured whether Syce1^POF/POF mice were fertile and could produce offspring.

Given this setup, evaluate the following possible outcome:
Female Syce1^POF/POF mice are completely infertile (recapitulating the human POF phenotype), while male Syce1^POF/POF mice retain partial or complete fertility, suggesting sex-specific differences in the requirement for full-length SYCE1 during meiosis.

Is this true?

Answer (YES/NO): NO